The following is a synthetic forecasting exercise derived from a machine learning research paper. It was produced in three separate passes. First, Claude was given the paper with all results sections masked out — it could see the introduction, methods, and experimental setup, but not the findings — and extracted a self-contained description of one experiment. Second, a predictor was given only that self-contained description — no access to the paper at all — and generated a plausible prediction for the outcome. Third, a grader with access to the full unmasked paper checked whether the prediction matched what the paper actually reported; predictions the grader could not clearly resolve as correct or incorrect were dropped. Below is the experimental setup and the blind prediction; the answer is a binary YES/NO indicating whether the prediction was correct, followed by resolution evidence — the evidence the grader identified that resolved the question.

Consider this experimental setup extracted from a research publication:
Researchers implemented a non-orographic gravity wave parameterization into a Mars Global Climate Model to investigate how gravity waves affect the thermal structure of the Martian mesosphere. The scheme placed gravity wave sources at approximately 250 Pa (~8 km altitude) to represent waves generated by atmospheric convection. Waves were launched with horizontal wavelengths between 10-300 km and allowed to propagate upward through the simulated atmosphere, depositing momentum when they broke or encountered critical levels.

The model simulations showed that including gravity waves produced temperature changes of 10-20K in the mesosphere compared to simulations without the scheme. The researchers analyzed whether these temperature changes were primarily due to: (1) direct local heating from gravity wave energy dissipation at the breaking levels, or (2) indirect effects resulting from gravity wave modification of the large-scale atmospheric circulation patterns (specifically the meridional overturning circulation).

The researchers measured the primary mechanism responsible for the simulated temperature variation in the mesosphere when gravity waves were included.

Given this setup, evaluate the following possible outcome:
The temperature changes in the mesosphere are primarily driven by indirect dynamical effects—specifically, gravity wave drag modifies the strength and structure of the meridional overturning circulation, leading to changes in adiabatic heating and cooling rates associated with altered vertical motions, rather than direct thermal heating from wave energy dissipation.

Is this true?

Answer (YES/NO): YES